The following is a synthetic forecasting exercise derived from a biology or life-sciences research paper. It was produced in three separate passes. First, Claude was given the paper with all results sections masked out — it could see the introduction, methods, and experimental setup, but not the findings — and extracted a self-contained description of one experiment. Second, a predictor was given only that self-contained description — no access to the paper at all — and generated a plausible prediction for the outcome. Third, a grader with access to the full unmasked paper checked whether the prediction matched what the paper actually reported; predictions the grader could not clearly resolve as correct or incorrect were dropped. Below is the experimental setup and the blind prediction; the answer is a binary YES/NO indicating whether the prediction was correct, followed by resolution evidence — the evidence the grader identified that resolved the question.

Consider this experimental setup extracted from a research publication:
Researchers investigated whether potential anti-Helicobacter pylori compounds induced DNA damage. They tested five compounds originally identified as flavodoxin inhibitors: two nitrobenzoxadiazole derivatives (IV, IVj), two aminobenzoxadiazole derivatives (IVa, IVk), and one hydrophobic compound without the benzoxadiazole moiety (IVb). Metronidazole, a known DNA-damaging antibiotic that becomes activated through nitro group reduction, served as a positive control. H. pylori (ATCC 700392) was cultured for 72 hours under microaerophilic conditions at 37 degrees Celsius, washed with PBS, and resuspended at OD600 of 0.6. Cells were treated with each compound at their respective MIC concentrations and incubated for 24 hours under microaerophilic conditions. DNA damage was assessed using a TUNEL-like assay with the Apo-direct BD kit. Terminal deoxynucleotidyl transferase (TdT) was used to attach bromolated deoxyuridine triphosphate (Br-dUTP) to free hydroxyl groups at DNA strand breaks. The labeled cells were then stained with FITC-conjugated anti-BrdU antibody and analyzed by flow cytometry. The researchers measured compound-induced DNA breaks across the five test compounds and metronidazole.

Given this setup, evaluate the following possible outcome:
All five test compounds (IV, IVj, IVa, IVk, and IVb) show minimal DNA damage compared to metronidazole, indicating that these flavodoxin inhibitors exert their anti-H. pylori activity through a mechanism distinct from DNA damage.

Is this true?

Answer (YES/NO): NO